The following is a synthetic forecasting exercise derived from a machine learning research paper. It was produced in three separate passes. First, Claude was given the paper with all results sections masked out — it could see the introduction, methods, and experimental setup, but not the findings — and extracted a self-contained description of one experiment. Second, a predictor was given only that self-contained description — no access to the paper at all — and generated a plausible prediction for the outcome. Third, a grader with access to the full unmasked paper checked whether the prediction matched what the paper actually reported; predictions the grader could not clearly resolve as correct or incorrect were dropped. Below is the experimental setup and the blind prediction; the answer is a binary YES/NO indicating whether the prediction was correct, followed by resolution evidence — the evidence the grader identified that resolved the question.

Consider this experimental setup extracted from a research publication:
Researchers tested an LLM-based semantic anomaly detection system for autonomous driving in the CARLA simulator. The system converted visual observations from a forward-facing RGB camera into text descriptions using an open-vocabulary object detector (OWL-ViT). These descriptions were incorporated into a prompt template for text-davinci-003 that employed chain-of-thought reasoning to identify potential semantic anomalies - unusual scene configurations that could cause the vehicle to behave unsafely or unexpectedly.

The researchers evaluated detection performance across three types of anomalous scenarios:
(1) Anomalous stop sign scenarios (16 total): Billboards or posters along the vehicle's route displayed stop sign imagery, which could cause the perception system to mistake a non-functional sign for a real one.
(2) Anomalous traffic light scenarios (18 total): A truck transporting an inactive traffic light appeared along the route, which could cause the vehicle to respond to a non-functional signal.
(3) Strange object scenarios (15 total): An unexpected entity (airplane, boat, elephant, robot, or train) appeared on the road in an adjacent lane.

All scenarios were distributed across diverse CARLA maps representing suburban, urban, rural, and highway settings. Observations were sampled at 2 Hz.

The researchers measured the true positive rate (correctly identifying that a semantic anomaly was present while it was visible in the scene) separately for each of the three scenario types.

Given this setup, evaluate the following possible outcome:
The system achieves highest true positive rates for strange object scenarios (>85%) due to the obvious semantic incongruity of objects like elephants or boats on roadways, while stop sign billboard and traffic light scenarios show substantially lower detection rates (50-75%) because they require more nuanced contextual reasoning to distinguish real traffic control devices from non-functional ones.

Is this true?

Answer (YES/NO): NO